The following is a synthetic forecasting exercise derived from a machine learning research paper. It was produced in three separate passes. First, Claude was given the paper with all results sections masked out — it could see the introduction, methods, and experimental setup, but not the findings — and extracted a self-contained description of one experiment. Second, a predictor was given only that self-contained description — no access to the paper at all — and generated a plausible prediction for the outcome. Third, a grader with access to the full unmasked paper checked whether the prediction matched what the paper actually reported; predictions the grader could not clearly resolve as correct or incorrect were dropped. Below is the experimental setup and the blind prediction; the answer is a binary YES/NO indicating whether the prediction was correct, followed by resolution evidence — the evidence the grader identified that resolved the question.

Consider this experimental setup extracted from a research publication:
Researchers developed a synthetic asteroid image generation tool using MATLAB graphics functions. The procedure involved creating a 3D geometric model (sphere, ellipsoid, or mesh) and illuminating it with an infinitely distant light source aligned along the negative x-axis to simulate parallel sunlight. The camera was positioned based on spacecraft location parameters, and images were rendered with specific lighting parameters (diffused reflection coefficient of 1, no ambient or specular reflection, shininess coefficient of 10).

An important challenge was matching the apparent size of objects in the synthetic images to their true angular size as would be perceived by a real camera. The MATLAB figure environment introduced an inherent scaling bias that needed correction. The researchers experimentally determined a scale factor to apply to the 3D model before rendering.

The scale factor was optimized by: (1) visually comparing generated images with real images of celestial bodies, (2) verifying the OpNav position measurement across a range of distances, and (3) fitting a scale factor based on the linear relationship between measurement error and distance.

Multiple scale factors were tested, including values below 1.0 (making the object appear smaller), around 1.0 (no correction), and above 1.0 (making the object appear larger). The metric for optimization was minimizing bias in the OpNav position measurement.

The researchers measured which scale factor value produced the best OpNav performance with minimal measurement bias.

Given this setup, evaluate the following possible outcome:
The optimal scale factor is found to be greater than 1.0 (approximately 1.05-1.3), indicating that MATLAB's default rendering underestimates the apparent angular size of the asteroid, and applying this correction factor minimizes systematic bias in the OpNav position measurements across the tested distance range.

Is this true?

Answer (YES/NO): YES